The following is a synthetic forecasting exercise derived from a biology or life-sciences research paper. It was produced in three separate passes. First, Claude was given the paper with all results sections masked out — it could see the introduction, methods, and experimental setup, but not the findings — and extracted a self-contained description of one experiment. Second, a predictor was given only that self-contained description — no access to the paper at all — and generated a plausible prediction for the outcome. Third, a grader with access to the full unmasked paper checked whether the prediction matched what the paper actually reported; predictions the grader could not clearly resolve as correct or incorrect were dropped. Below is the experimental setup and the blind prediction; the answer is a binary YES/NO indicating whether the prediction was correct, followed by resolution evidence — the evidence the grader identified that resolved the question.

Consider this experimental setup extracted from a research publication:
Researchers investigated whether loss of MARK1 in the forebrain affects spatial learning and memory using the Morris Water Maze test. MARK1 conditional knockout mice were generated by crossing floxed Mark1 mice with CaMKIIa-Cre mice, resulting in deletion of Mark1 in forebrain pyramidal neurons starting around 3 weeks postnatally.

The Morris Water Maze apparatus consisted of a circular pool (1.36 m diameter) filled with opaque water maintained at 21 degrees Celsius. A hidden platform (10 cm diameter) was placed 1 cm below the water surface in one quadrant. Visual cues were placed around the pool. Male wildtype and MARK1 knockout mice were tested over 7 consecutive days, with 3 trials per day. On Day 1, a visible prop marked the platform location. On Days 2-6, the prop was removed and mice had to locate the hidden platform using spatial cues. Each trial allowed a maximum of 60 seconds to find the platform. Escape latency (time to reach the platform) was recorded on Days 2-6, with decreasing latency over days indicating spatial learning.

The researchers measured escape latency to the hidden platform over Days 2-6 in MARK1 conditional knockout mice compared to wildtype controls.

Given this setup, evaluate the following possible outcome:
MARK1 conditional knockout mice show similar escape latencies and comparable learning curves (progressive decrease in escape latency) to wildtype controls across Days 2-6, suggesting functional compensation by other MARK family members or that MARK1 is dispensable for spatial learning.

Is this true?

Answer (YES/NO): NO